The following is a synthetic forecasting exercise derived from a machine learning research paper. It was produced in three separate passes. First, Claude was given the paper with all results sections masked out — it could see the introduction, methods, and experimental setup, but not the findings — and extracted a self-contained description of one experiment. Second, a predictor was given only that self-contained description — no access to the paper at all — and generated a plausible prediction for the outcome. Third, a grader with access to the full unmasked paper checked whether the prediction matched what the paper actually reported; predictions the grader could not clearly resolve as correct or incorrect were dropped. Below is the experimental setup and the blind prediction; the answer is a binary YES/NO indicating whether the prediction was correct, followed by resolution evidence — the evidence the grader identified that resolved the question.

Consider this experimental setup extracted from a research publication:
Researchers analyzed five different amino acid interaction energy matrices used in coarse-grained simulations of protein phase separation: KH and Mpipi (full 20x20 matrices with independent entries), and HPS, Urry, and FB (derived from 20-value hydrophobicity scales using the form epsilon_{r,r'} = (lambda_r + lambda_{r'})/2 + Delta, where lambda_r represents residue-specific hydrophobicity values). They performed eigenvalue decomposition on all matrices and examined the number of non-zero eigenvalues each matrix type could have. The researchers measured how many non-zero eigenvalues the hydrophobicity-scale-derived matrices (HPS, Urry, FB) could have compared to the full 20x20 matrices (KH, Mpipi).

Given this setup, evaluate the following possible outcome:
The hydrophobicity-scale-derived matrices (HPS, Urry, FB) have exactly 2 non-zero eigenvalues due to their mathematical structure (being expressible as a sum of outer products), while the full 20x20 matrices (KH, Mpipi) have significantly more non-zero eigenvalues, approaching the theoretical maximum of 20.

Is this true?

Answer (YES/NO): NO